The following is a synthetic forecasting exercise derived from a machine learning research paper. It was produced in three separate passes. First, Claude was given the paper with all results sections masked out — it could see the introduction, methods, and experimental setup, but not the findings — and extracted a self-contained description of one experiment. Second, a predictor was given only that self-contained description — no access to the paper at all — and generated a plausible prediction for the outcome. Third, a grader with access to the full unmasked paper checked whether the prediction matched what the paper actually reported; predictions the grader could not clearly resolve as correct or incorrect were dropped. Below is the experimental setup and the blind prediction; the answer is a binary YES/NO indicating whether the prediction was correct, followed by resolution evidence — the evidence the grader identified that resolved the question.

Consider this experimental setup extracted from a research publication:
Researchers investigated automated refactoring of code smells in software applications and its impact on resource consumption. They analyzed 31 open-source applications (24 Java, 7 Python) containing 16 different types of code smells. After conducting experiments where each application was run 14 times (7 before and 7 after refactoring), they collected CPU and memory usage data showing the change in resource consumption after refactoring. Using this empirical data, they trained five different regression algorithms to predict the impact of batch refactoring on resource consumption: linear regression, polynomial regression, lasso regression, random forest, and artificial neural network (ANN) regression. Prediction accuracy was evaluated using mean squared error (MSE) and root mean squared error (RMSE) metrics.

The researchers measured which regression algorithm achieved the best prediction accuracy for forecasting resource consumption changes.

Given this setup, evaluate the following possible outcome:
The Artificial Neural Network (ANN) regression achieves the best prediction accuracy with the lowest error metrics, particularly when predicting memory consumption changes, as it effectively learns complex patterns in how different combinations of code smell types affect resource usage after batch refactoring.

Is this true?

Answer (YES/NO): YES